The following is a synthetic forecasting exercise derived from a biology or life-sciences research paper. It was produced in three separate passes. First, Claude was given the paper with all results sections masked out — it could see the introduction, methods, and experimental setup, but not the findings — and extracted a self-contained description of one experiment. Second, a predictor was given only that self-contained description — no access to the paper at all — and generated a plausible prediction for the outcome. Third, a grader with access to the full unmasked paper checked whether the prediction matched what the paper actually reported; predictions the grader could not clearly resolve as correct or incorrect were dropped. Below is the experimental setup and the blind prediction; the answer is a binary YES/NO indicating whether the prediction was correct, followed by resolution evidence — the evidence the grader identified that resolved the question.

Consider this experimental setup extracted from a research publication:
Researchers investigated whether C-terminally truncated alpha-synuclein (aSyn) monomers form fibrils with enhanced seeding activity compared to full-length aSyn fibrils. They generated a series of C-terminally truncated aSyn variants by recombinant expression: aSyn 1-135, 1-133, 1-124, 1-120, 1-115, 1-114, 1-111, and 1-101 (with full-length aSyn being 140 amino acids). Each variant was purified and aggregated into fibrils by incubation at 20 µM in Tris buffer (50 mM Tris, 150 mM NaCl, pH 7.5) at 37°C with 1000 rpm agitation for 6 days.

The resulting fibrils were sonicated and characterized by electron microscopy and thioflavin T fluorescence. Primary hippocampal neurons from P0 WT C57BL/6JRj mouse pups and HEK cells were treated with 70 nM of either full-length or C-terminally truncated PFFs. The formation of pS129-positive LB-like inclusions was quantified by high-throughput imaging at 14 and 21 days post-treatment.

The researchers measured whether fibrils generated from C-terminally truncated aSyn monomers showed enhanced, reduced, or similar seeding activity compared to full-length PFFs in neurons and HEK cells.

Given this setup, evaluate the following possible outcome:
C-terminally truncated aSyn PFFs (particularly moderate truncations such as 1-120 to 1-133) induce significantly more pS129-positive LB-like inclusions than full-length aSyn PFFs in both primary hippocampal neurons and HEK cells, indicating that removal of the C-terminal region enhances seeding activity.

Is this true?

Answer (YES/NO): NO